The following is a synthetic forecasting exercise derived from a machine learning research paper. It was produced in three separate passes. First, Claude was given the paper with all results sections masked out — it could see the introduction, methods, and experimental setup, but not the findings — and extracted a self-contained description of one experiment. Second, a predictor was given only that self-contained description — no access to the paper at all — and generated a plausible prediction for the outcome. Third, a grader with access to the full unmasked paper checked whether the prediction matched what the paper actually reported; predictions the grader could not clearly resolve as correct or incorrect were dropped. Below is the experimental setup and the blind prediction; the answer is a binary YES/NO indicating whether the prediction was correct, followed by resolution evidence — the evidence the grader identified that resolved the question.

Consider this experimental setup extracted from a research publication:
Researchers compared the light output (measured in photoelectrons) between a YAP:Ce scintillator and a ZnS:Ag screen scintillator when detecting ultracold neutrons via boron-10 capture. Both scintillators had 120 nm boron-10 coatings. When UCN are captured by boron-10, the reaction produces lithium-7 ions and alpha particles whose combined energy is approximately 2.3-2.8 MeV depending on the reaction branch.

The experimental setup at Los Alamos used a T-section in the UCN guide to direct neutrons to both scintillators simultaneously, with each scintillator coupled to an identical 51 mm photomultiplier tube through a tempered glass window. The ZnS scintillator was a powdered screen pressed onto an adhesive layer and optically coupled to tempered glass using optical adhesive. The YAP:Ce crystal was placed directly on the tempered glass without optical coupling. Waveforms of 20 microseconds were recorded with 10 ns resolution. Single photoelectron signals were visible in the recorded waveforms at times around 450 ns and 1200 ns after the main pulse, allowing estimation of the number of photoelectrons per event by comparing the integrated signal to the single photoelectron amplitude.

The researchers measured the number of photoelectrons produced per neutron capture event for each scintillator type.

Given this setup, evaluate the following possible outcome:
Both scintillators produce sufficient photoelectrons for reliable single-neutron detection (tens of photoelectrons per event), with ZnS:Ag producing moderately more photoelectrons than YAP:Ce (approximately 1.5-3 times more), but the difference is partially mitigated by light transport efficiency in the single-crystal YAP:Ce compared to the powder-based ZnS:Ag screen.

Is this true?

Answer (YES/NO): NO